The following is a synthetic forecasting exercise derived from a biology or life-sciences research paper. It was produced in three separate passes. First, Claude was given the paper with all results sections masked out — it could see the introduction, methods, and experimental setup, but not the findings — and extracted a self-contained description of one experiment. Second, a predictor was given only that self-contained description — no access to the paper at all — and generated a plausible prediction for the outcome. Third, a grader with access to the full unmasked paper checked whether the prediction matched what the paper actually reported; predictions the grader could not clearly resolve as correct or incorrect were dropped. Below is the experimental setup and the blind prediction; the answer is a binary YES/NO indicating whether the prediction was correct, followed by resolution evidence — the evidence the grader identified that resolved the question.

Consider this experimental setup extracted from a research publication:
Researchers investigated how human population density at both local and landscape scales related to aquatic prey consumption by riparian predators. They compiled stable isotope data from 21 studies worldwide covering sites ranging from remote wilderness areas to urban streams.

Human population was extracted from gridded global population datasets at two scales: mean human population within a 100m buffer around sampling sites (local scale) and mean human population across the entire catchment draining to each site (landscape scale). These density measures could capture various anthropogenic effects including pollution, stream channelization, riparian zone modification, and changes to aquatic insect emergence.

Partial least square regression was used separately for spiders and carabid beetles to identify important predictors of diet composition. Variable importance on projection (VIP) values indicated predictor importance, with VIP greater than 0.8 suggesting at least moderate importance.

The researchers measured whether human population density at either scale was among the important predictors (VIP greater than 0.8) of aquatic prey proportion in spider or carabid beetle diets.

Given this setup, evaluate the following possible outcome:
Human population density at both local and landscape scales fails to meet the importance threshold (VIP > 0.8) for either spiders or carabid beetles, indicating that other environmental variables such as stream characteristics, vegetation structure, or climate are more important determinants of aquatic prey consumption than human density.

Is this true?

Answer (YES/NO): NO